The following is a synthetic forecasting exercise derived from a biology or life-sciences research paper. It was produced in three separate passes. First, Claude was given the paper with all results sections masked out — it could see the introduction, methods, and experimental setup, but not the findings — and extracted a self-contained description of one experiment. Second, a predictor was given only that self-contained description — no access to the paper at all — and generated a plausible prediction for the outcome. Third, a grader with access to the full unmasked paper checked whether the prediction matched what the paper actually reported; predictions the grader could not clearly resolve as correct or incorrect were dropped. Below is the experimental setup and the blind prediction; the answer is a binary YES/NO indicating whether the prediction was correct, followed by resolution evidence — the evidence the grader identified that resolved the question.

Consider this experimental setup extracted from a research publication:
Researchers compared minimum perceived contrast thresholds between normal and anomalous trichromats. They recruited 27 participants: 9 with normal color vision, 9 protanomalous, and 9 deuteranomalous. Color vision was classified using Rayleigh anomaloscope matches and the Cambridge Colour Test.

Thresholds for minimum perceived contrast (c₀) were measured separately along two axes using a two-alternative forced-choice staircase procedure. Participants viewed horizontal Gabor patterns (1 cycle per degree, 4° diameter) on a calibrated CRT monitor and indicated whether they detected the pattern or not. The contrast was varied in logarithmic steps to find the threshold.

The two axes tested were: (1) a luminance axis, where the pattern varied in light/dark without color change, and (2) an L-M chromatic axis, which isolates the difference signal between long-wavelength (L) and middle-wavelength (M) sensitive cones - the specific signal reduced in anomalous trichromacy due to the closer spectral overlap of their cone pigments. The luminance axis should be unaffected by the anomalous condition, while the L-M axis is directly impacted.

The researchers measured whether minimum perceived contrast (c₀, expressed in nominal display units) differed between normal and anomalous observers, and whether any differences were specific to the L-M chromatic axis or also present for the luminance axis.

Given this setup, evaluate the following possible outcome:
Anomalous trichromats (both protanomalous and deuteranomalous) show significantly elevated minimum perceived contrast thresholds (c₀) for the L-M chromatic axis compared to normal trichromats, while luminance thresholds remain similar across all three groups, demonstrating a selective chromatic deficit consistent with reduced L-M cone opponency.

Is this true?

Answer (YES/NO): YES